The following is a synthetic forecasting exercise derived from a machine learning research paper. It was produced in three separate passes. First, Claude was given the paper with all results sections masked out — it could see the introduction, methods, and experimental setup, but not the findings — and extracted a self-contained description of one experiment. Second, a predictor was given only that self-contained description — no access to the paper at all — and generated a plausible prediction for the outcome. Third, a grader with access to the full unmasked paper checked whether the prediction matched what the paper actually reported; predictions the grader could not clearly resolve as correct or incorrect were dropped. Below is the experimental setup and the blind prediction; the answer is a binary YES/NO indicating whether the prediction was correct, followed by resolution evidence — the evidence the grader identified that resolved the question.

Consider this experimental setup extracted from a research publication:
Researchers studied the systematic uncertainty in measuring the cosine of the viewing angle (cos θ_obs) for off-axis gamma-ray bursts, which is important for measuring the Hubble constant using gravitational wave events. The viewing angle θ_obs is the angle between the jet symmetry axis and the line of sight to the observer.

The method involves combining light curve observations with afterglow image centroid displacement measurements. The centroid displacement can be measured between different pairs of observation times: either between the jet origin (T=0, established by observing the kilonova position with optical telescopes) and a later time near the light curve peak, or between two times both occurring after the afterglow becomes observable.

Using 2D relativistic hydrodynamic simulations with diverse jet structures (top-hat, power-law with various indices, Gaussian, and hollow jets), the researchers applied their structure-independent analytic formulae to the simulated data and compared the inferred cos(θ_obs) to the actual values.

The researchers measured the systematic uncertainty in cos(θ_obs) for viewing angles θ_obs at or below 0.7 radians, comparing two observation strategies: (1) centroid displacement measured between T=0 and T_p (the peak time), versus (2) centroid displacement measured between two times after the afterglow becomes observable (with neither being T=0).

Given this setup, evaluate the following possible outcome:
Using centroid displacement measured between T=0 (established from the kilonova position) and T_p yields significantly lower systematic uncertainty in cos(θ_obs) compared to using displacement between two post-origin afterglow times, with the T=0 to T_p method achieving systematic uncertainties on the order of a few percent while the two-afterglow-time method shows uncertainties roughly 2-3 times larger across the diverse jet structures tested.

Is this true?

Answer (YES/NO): NO